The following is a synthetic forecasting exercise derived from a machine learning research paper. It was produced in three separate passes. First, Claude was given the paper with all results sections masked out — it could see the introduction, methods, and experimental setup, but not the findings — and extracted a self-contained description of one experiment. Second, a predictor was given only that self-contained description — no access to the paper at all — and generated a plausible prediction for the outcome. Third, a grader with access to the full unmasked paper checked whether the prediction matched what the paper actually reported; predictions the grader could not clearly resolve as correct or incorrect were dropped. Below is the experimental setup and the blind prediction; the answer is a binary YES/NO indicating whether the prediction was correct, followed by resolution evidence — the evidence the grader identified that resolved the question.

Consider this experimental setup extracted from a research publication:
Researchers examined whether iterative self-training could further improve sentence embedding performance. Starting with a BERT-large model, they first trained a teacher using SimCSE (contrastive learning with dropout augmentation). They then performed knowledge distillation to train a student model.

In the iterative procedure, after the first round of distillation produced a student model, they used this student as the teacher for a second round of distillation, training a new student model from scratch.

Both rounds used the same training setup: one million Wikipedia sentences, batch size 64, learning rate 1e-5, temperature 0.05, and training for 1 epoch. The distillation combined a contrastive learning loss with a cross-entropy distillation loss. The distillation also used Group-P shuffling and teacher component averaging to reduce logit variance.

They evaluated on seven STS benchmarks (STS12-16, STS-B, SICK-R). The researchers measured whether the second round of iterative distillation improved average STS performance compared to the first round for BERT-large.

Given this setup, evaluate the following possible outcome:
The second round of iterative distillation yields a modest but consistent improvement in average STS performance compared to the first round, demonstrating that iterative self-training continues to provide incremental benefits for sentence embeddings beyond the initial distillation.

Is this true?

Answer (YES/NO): YES